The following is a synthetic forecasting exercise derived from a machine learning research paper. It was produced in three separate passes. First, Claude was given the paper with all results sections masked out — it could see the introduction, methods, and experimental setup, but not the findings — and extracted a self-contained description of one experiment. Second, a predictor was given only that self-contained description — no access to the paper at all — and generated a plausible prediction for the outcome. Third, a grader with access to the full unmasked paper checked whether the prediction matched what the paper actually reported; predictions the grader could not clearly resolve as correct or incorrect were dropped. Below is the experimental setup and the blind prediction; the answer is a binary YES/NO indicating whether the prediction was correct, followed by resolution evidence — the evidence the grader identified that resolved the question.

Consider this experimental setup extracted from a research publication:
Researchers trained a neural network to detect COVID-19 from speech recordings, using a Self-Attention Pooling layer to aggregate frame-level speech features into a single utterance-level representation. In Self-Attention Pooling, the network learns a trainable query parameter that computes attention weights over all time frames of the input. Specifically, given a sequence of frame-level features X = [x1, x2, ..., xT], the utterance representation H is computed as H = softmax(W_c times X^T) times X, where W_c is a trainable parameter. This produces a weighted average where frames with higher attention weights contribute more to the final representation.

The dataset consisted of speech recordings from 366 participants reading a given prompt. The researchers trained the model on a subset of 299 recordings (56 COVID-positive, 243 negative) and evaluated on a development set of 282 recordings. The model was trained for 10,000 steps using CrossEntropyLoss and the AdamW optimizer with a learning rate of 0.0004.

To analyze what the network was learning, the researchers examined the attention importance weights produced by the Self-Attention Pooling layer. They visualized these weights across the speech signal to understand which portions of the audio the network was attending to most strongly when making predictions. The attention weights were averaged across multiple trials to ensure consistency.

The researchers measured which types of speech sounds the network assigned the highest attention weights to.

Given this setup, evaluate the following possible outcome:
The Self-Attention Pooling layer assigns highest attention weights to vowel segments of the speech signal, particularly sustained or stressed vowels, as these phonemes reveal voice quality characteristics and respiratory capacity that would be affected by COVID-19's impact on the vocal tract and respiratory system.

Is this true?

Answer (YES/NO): YES